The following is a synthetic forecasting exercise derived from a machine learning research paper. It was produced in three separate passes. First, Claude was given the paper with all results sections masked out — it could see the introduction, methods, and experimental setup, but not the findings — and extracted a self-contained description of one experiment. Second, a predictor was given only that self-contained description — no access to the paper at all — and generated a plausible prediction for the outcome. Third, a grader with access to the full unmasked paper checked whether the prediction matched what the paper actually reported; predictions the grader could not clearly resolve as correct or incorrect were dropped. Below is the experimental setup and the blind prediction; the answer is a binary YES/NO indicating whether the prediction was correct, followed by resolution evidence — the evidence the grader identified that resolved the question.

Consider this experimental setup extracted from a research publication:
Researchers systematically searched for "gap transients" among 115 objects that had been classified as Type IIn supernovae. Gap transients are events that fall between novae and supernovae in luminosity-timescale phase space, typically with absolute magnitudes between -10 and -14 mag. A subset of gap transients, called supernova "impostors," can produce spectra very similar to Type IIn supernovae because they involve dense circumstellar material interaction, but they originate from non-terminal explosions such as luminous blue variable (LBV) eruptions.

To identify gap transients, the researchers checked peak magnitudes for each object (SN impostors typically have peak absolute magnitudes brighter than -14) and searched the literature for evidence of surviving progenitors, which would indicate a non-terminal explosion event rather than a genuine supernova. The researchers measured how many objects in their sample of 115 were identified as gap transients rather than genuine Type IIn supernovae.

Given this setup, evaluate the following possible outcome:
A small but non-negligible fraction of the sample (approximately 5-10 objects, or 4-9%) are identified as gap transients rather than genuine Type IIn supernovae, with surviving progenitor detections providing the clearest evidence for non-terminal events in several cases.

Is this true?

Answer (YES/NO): YES